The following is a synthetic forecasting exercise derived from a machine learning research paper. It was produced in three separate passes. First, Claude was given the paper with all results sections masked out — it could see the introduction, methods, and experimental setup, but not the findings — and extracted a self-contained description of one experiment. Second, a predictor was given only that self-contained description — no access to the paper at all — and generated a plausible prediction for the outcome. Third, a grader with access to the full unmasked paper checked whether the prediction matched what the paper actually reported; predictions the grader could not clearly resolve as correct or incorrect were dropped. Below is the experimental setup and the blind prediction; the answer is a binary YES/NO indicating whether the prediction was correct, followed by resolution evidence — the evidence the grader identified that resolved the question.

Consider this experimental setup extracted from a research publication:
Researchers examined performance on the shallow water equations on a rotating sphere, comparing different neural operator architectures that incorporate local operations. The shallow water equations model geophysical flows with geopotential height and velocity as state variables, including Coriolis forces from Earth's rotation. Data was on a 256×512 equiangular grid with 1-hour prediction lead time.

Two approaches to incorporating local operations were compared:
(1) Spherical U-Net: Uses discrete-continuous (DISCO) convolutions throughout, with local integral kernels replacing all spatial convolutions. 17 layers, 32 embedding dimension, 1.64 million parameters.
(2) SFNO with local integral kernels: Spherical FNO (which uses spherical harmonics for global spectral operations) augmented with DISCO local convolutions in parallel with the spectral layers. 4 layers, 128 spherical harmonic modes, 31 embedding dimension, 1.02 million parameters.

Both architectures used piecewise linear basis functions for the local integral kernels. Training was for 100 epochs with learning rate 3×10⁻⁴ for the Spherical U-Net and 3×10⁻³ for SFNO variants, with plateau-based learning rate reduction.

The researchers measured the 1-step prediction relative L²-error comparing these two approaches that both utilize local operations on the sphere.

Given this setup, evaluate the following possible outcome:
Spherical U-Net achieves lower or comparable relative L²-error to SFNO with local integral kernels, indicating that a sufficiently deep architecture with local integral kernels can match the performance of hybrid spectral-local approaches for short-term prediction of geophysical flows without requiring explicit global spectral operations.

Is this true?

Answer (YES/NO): NO